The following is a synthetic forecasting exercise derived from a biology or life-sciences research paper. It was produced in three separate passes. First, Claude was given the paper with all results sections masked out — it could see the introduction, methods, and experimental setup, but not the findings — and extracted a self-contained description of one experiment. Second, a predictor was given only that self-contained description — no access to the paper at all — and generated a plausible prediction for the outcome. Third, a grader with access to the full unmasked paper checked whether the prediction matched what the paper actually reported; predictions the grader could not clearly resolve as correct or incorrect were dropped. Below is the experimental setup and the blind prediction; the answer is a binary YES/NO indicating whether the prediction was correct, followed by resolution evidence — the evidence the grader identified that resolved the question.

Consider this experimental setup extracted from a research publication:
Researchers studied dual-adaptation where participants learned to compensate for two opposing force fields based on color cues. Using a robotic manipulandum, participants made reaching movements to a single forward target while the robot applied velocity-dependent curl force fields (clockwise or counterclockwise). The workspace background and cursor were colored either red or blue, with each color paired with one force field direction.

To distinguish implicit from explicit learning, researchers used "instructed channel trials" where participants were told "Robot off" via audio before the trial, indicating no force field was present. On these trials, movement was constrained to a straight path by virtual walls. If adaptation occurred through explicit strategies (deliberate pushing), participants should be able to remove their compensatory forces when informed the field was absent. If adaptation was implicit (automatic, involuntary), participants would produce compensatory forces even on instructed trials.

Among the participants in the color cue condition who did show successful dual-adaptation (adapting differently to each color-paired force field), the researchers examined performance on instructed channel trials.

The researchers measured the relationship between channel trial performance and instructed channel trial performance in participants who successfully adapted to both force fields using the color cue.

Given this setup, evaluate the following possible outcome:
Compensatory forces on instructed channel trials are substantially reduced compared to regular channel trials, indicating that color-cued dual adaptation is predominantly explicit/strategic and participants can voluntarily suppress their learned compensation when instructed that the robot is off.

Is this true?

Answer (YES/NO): YES